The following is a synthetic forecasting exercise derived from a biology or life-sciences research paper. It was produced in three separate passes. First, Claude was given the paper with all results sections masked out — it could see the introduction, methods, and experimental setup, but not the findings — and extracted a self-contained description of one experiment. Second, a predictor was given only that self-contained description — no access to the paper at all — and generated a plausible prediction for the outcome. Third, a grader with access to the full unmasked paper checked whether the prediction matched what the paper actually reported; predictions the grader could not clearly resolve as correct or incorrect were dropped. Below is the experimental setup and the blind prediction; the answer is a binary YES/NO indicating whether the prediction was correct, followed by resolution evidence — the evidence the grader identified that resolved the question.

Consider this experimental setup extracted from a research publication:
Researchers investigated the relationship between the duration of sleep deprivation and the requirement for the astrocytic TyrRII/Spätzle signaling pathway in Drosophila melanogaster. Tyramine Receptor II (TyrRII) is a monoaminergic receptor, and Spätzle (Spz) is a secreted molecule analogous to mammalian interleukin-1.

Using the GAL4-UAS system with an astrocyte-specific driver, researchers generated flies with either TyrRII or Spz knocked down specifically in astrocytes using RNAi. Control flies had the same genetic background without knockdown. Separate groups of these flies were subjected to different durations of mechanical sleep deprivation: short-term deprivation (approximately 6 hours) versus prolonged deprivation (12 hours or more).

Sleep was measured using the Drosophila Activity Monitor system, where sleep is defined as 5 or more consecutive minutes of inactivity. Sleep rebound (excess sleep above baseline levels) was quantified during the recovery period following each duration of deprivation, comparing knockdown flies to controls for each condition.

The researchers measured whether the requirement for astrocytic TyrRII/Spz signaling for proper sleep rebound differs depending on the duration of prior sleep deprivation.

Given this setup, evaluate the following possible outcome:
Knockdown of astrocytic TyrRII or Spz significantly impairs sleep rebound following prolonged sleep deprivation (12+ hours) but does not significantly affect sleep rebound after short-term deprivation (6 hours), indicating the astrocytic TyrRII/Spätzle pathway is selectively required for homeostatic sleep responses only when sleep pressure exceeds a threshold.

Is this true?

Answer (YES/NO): YES